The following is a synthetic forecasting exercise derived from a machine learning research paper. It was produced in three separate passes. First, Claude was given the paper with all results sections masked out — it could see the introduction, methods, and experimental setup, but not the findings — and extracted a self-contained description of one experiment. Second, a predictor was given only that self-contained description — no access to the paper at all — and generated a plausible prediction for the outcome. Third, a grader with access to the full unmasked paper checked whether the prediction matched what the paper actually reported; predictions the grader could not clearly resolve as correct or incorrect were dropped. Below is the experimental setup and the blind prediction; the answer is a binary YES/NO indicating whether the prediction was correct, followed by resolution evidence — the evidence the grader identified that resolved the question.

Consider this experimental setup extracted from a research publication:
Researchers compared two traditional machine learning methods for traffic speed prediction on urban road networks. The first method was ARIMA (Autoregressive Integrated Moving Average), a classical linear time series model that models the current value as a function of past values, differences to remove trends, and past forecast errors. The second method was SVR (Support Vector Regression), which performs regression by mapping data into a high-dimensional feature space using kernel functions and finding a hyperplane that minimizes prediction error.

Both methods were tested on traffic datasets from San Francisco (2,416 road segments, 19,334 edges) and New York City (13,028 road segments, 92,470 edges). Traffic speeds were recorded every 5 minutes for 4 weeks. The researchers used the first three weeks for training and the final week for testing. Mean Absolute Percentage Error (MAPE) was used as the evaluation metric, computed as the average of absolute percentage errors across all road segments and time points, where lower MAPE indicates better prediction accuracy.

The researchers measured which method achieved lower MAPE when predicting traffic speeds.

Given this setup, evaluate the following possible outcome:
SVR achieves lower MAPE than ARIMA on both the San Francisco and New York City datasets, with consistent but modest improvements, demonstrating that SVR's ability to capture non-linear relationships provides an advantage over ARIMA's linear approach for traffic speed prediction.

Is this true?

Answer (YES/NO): NO